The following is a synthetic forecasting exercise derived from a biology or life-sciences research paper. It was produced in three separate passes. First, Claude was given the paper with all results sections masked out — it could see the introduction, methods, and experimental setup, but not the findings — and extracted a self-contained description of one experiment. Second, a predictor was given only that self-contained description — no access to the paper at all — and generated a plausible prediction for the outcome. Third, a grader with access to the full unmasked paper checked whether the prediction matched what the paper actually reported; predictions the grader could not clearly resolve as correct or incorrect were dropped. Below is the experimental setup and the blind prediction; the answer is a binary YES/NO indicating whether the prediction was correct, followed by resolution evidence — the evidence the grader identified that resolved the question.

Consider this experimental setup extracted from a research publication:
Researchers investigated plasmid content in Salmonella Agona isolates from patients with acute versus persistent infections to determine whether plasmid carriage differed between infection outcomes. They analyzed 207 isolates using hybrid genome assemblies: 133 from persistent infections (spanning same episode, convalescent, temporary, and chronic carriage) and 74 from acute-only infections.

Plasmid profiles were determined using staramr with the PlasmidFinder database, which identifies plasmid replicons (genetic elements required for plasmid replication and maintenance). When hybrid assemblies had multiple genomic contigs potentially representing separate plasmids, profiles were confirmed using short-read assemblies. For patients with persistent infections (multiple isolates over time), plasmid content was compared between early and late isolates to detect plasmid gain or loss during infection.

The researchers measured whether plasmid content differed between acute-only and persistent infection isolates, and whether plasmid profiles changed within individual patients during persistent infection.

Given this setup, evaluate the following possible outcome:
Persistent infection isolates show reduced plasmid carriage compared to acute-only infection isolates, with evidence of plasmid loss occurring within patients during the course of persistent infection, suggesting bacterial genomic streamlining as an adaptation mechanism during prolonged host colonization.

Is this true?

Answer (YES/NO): NO